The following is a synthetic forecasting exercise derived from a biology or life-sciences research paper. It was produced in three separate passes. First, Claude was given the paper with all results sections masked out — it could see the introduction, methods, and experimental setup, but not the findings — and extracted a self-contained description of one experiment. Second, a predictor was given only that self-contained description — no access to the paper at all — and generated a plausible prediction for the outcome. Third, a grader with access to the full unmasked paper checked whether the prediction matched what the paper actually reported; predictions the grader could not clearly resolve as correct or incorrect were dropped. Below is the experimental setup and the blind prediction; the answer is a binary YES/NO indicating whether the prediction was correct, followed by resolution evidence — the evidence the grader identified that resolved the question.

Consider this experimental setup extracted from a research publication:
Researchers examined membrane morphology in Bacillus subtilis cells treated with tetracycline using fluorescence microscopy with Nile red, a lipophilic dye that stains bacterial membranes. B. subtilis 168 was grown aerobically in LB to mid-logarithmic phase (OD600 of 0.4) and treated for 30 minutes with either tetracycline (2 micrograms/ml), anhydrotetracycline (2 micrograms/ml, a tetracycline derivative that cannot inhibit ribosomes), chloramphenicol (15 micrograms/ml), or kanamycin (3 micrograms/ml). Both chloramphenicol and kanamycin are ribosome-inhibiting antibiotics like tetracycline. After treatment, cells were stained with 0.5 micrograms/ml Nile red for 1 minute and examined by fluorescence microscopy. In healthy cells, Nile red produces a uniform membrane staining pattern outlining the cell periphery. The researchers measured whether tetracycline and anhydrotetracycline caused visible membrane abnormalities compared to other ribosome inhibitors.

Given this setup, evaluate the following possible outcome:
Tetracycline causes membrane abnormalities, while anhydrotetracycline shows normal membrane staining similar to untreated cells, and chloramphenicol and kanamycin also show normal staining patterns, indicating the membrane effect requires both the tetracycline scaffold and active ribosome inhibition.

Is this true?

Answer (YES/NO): NO